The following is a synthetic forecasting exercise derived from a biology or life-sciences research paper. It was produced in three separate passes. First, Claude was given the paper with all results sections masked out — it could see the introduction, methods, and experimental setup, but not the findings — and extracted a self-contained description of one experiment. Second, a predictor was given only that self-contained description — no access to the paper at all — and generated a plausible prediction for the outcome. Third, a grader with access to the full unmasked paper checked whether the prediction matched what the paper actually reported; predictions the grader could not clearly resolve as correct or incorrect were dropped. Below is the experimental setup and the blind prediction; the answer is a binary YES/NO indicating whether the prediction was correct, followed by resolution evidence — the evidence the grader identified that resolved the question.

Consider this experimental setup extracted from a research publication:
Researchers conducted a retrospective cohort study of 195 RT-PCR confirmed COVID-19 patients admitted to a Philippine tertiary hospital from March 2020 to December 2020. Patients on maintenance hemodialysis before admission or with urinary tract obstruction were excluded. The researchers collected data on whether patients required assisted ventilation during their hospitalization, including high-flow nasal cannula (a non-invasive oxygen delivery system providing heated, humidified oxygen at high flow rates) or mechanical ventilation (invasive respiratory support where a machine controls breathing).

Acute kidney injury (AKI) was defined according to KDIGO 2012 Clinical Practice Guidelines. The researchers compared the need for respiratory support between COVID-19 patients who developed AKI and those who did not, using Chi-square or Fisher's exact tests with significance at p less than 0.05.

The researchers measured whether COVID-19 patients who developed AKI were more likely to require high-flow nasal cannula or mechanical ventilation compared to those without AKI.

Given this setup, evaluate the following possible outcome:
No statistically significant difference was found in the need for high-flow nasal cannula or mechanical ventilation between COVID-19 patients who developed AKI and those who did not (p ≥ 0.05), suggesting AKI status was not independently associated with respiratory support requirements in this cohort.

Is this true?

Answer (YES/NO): NO